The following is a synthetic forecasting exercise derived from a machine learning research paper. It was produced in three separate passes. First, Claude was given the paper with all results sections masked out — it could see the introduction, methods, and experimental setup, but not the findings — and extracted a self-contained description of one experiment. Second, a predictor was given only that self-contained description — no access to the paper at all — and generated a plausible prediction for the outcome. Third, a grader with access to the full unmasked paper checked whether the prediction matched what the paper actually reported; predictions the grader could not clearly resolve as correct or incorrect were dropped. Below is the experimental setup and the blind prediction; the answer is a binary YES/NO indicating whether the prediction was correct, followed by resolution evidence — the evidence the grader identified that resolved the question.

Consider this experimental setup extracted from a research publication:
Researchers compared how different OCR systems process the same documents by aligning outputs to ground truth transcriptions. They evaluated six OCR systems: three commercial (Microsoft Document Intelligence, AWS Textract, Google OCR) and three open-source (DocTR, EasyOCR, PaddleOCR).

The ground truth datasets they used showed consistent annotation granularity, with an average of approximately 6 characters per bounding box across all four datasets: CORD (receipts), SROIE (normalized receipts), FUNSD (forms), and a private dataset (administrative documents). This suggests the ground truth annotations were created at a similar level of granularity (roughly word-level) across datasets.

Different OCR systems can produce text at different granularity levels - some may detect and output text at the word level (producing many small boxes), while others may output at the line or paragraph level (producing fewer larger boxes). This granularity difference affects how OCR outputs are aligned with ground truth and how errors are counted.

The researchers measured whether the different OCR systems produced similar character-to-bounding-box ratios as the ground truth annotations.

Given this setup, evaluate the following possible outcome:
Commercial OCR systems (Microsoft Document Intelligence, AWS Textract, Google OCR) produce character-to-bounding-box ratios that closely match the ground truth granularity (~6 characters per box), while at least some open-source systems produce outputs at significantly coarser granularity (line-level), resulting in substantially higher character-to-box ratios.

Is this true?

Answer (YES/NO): YES